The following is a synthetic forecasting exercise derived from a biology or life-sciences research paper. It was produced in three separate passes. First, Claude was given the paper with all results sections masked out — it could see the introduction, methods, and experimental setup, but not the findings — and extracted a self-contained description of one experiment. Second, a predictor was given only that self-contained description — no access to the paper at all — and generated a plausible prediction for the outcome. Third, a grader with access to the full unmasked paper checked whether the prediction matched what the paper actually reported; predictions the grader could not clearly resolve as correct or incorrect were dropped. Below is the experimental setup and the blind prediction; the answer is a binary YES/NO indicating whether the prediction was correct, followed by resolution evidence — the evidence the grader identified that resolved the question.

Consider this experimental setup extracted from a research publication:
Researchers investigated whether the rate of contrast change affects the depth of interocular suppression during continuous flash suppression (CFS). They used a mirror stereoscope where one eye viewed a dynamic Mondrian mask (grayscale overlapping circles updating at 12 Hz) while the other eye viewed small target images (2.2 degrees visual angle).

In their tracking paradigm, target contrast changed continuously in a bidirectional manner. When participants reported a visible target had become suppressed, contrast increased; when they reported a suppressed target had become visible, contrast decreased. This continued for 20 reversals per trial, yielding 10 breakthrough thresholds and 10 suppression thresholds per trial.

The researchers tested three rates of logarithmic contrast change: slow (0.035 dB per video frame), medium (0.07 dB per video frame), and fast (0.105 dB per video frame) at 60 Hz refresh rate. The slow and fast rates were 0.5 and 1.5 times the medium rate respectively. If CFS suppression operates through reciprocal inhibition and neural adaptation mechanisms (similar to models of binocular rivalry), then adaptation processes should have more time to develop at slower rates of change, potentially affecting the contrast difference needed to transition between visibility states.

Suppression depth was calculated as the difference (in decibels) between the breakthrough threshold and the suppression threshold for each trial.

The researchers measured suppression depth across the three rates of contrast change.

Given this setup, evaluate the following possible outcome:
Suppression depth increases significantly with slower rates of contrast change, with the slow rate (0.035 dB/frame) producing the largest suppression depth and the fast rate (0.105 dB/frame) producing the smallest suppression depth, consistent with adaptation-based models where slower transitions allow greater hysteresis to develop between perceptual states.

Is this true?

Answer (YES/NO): NO